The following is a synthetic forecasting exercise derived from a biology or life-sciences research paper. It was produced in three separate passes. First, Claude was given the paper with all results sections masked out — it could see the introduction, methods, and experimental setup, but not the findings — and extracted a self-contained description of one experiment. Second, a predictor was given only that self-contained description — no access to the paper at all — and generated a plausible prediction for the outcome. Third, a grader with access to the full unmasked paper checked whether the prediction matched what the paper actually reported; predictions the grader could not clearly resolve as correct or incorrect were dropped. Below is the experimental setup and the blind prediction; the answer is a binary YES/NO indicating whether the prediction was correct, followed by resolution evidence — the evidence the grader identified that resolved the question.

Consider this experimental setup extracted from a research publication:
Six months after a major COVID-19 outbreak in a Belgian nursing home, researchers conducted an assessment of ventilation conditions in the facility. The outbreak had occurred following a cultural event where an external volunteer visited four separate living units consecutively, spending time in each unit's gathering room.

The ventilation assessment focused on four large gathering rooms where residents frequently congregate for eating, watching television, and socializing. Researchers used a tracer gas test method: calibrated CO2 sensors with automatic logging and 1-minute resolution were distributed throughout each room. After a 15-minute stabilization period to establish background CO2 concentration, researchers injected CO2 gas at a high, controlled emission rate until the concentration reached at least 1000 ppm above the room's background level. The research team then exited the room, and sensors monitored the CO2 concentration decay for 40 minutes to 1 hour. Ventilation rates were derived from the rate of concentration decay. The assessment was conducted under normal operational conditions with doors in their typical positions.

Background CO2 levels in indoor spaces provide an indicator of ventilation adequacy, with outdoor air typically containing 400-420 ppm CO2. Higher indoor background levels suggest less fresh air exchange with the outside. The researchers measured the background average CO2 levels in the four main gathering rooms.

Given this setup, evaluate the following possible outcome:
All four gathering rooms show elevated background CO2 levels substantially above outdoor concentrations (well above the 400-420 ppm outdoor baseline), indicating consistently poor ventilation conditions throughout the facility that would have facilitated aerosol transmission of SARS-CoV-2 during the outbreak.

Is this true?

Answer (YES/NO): YES